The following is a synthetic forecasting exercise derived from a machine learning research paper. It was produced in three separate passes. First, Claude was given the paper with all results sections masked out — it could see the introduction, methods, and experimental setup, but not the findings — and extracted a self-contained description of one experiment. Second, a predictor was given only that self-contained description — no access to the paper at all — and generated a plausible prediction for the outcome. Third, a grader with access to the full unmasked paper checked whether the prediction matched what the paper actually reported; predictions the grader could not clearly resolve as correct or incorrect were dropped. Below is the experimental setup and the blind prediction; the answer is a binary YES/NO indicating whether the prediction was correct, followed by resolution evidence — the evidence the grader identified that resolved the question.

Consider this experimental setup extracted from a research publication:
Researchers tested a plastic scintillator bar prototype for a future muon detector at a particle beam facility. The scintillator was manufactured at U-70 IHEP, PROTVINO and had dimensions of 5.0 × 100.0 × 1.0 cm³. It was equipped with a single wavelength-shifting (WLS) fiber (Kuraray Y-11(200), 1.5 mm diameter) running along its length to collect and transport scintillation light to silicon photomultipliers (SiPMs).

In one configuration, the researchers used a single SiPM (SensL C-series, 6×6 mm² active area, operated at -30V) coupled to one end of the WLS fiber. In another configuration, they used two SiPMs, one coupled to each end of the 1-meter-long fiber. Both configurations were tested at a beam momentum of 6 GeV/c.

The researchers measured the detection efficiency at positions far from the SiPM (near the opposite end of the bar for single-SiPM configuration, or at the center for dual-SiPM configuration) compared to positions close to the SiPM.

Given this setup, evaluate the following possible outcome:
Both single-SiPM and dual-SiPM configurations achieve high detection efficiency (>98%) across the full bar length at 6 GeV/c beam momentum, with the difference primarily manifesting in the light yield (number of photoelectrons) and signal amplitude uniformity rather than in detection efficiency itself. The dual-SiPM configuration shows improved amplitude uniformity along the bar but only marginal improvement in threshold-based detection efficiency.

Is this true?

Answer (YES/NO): NO